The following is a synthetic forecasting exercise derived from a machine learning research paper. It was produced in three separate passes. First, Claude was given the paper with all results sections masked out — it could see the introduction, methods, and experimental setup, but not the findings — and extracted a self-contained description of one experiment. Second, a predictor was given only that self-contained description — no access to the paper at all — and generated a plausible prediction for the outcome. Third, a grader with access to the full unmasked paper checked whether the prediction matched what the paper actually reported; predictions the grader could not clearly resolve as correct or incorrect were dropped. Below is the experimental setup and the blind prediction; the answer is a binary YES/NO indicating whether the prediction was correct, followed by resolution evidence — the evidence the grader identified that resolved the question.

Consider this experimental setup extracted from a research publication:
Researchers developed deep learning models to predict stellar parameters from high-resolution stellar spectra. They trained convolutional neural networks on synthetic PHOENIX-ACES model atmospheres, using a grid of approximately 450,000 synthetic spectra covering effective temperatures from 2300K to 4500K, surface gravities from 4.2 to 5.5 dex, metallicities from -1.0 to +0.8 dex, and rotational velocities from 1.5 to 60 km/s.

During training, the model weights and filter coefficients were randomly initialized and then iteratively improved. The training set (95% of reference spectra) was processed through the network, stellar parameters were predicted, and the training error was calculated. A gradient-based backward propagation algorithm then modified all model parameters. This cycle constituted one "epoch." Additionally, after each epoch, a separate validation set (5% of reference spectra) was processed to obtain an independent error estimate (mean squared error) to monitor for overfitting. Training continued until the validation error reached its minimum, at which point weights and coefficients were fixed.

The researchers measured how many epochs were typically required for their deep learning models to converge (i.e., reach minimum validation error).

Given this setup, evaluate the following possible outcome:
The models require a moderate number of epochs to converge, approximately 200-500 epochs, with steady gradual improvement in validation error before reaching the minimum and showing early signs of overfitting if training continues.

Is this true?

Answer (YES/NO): NO